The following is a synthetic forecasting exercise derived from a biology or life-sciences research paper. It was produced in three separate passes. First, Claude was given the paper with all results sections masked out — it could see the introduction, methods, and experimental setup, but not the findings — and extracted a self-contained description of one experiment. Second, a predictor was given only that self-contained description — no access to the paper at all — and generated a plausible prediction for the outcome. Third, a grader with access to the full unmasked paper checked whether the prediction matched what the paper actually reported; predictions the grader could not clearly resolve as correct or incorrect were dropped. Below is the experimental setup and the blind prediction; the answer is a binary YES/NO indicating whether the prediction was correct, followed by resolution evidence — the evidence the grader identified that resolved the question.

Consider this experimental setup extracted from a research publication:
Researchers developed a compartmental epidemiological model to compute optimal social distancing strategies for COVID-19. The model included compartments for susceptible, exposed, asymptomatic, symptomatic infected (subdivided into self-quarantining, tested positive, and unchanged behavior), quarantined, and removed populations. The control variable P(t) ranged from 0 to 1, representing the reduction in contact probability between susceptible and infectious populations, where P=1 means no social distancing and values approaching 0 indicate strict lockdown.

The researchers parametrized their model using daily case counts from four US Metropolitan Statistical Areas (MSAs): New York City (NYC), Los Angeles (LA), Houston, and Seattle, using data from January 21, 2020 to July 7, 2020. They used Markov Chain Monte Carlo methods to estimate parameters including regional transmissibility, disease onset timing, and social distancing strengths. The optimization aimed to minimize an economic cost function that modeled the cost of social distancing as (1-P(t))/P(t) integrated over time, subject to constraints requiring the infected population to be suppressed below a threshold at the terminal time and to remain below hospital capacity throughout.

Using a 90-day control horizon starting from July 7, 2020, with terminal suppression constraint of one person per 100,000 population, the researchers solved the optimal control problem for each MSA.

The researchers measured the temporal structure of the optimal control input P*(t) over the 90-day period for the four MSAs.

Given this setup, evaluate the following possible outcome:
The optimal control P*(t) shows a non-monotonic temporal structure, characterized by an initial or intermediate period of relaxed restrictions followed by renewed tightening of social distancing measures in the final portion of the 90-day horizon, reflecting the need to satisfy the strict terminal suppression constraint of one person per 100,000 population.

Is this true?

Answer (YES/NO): NO